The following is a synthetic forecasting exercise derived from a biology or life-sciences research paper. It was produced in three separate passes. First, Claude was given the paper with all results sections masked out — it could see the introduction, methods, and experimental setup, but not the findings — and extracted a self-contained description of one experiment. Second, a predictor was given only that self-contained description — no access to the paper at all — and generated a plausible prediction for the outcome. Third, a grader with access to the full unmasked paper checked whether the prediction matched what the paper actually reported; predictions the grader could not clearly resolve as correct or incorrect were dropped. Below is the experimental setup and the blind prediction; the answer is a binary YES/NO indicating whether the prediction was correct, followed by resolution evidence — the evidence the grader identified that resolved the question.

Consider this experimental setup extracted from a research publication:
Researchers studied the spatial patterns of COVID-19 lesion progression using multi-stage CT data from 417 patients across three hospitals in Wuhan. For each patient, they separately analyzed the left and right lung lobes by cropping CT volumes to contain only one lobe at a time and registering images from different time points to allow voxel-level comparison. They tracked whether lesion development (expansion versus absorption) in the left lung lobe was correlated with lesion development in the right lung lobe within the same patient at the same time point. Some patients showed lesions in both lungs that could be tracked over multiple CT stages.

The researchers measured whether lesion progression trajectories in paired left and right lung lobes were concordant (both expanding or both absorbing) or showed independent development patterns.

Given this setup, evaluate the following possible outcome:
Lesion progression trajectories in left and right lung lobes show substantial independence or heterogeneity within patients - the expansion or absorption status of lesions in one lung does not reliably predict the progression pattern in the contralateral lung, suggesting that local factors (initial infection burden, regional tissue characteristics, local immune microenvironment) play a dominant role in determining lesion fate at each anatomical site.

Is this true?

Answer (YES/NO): YES